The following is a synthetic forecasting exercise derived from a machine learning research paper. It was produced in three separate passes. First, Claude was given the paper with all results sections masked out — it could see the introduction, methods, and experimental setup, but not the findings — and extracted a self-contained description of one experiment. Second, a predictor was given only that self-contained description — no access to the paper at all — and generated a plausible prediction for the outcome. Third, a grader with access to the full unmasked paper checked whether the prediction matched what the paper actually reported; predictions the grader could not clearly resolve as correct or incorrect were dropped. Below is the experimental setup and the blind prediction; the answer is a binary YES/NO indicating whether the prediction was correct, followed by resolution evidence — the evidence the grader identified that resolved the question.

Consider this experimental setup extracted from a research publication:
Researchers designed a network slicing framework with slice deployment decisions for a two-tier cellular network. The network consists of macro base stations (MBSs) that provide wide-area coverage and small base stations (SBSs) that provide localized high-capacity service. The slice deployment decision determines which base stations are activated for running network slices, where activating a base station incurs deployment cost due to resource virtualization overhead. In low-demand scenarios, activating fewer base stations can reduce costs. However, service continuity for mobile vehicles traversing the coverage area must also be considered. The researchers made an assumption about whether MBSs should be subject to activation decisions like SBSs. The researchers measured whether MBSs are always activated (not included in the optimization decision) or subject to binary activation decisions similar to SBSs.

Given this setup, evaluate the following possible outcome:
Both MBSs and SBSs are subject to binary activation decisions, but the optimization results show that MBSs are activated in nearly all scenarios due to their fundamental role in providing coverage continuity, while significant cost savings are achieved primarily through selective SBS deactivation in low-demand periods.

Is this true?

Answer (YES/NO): NO